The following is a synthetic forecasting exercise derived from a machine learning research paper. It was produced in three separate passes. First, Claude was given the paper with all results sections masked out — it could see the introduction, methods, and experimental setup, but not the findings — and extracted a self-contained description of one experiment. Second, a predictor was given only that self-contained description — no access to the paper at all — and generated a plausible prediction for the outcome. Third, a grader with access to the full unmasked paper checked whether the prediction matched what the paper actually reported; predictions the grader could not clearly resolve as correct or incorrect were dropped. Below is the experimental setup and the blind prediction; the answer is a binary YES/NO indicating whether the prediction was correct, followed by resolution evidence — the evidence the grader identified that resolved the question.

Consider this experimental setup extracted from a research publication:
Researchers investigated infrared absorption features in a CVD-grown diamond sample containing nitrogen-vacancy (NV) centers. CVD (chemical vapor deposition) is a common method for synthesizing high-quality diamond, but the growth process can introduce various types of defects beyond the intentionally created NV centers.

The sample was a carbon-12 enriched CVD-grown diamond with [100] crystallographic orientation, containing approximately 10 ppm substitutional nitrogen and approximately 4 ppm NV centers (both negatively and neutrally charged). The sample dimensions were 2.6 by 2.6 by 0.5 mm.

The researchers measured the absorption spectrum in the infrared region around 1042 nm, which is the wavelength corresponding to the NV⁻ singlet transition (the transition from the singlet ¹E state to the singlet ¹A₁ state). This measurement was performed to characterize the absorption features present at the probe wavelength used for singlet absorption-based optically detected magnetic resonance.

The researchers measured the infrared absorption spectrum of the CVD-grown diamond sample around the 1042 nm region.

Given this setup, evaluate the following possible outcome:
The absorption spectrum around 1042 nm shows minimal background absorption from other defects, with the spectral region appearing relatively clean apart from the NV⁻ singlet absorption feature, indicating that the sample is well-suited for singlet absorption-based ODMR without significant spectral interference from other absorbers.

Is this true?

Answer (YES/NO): NO